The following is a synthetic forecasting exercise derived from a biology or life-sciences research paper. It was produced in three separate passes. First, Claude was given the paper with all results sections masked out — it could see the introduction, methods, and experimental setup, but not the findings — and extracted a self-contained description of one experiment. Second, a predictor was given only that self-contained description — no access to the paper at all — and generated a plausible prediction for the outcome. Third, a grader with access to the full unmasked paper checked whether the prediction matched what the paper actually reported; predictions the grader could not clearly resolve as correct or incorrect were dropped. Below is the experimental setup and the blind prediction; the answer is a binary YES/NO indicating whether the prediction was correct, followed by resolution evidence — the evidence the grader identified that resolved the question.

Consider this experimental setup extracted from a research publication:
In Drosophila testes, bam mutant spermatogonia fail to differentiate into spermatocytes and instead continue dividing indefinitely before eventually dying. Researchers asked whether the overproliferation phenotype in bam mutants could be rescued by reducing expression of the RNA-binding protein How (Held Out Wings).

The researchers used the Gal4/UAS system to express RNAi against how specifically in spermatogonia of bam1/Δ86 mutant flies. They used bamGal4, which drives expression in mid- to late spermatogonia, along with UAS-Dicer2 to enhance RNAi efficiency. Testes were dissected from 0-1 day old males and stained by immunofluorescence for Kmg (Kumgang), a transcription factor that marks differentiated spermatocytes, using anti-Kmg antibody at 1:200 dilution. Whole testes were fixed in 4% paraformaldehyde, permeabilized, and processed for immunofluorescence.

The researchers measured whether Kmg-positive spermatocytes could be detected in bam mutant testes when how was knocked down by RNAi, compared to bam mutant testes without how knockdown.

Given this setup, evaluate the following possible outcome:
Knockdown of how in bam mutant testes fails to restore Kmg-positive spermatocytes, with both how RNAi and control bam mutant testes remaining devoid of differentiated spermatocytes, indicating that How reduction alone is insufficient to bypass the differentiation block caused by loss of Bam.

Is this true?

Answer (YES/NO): NO